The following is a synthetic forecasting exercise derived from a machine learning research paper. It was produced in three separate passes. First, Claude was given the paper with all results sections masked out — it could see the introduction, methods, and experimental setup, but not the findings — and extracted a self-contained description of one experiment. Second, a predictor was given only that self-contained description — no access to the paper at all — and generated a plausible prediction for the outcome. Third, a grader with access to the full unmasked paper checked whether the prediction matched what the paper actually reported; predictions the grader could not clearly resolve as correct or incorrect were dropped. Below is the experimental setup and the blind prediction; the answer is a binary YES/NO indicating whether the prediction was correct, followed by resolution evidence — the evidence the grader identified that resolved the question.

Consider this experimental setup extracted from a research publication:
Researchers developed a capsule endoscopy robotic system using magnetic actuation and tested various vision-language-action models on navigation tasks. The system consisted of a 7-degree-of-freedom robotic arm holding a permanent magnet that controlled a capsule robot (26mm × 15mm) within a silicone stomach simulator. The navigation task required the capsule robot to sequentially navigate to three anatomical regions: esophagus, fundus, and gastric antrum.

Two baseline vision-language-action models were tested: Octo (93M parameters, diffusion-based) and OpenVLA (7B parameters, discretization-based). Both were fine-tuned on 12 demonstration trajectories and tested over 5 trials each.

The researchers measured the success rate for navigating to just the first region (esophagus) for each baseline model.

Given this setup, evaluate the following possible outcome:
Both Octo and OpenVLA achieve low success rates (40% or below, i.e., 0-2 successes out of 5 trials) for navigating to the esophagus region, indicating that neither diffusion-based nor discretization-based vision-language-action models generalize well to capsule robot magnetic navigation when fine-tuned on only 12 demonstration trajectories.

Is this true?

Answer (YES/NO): YES